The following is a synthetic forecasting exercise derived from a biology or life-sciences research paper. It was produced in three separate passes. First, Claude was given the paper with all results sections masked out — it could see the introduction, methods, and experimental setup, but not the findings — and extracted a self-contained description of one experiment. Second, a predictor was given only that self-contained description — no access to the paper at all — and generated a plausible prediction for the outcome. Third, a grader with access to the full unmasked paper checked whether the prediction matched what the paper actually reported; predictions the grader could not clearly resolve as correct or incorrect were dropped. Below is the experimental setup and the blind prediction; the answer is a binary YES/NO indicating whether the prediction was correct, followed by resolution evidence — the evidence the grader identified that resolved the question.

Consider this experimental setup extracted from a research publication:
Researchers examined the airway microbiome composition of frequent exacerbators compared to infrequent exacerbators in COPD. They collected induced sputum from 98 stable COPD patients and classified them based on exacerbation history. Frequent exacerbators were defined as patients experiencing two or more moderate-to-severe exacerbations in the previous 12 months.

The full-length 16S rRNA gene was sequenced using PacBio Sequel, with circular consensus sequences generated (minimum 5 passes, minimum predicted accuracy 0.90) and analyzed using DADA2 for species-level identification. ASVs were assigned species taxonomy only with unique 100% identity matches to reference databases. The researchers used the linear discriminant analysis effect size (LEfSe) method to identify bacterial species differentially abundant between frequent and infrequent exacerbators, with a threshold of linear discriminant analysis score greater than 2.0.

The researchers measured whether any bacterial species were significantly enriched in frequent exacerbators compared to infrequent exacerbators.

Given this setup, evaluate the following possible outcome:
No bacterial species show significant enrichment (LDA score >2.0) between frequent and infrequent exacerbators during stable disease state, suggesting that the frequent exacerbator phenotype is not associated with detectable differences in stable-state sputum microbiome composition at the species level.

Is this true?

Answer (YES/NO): NO